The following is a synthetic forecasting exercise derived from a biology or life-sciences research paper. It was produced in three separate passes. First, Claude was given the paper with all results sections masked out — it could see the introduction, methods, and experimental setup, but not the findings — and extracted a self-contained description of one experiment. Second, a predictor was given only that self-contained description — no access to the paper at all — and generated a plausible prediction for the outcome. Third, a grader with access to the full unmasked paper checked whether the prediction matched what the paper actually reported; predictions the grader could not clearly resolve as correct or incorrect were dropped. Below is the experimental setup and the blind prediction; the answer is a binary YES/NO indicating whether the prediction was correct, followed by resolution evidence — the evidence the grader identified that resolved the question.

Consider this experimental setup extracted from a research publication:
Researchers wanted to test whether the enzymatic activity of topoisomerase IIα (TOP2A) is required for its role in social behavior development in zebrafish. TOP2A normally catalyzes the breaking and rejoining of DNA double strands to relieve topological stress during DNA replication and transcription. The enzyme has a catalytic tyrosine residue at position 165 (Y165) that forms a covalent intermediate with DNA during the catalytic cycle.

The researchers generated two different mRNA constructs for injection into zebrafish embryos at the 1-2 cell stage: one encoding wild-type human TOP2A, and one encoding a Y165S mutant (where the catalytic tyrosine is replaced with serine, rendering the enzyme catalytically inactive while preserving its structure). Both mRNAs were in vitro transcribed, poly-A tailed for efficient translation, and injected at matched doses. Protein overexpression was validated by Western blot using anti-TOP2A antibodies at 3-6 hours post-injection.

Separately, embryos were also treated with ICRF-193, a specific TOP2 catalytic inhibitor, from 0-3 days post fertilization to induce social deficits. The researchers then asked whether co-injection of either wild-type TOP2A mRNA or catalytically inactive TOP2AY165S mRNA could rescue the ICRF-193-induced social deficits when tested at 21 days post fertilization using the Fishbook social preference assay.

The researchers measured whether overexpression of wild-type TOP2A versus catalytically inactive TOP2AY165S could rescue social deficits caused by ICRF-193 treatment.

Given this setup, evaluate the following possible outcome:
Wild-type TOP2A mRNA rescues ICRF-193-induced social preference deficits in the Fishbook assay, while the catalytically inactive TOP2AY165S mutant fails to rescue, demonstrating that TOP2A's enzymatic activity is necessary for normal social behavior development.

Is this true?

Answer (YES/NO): NO